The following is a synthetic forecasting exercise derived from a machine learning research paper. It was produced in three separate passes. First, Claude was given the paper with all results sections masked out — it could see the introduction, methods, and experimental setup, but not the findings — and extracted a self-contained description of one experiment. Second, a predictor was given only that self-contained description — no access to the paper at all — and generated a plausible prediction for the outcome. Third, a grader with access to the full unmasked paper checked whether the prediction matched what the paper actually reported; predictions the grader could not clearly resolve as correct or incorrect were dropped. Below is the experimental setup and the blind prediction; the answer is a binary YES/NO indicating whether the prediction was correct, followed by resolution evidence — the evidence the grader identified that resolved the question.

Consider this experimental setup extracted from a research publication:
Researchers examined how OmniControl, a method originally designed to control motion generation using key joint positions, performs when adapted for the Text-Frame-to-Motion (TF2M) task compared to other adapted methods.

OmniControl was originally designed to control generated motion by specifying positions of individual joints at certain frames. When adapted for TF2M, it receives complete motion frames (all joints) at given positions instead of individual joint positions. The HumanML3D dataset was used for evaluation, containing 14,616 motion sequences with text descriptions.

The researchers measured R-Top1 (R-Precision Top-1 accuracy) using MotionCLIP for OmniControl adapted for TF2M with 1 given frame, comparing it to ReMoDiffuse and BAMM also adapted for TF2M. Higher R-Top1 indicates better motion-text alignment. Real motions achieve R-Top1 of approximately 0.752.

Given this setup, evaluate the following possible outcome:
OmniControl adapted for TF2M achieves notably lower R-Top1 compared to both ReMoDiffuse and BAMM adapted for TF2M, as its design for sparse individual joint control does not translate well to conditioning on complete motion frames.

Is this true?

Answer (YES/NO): YES